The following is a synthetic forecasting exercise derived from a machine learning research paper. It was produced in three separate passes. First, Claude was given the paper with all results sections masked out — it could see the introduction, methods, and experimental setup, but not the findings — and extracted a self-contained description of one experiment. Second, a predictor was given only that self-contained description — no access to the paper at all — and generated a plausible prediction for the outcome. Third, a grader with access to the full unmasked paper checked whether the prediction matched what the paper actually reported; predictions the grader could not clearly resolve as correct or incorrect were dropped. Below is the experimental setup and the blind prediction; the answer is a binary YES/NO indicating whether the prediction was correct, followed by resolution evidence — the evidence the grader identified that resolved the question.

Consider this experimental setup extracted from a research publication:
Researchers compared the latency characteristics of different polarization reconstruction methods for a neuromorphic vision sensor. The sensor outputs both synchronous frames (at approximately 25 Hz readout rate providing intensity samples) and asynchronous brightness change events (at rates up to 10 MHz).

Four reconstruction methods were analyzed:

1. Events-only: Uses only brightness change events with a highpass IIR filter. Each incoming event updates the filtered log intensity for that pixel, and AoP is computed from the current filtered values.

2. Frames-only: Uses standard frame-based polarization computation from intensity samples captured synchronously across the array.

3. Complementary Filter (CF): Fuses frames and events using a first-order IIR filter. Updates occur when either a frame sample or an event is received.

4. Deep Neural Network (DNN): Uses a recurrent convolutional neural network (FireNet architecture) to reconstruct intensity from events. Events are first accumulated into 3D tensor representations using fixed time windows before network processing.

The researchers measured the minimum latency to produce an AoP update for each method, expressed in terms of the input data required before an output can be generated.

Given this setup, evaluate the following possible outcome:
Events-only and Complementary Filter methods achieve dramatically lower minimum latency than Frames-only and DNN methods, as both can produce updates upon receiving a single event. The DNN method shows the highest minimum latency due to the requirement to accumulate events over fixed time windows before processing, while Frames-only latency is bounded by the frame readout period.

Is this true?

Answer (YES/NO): YES